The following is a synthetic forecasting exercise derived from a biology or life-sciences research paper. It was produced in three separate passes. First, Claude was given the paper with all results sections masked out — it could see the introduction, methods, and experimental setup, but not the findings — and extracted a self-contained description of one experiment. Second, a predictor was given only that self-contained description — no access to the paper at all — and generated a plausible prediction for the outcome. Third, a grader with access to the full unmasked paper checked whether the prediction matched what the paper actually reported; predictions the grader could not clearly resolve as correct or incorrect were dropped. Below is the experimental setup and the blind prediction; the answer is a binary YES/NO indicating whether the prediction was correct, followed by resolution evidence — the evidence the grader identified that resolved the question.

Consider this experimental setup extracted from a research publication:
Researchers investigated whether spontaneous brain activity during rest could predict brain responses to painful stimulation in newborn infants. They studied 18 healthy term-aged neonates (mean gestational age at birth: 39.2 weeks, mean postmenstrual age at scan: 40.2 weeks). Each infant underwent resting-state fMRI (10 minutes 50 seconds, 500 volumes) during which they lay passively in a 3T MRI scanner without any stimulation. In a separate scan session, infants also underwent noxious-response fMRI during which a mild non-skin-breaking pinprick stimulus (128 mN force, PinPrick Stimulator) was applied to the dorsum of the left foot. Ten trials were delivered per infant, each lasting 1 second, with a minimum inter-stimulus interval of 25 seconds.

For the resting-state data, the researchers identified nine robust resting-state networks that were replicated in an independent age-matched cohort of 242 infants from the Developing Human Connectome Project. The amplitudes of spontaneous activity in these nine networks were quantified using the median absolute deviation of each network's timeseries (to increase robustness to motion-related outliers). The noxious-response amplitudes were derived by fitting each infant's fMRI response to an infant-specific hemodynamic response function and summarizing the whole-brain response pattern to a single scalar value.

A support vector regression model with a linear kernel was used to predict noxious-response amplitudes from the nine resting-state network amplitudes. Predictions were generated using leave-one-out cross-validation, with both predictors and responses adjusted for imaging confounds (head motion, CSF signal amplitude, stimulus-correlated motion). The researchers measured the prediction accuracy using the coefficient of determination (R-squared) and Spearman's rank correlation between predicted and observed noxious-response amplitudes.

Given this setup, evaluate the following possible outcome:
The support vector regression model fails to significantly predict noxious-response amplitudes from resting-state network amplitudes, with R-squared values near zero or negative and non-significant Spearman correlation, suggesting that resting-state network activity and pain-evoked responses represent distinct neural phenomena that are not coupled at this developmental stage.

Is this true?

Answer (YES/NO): NO